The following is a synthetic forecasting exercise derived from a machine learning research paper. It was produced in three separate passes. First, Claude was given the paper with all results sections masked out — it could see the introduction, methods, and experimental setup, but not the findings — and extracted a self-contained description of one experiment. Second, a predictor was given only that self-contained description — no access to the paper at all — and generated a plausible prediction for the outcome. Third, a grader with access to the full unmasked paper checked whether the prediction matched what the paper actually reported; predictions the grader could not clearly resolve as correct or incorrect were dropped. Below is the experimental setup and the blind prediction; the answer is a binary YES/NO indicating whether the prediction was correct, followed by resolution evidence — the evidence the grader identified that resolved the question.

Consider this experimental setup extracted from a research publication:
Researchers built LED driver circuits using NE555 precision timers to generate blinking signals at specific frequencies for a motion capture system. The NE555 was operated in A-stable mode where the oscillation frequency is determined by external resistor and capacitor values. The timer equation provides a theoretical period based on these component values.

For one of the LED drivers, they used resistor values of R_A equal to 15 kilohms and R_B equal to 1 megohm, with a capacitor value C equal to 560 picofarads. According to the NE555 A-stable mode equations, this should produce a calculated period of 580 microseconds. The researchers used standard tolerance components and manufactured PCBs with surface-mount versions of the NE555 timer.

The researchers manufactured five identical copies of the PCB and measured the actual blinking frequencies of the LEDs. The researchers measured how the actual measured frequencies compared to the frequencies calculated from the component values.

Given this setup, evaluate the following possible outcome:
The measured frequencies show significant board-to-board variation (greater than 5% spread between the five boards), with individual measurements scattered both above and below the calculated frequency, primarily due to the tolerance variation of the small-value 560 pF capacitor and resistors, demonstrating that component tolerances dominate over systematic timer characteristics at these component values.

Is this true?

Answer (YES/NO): NO